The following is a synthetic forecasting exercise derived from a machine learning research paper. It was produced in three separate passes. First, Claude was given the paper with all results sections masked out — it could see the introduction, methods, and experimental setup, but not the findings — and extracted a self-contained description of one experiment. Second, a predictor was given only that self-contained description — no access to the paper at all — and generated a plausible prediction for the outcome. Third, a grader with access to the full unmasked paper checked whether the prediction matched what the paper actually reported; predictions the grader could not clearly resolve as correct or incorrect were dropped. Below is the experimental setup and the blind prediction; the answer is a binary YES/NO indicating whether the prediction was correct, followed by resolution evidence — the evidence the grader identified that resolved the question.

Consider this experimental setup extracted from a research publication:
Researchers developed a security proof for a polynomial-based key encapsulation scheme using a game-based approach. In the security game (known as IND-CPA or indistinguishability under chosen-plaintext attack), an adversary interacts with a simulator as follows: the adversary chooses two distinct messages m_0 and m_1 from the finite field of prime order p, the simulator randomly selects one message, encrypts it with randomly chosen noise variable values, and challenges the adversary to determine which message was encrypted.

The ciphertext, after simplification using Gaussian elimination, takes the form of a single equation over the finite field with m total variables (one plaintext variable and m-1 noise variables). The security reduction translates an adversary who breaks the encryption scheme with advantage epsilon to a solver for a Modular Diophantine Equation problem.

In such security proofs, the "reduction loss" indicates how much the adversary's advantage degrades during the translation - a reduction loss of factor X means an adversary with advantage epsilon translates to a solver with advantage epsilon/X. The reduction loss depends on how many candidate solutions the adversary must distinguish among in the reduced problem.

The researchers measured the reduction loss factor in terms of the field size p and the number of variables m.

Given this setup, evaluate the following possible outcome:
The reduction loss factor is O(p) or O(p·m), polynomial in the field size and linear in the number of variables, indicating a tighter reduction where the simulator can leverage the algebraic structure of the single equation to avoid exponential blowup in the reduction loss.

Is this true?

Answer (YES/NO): NO